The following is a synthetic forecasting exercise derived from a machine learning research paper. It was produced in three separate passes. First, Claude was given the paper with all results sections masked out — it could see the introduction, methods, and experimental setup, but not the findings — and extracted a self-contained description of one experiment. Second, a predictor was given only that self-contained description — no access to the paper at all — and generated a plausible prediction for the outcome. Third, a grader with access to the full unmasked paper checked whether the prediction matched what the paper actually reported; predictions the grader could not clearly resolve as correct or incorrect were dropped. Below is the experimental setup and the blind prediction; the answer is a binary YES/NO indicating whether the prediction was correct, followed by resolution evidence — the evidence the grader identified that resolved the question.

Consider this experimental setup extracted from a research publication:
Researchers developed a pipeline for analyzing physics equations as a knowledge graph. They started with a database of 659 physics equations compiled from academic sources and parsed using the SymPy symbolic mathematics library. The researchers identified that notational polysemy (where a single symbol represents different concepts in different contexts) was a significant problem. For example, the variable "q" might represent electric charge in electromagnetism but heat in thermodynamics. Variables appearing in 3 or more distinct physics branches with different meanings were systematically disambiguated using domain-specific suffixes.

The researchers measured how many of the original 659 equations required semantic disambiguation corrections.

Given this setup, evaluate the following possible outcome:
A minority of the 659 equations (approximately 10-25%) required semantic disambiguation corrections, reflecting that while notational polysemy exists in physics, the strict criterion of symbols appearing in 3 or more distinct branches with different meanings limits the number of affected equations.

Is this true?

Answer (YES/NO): NO